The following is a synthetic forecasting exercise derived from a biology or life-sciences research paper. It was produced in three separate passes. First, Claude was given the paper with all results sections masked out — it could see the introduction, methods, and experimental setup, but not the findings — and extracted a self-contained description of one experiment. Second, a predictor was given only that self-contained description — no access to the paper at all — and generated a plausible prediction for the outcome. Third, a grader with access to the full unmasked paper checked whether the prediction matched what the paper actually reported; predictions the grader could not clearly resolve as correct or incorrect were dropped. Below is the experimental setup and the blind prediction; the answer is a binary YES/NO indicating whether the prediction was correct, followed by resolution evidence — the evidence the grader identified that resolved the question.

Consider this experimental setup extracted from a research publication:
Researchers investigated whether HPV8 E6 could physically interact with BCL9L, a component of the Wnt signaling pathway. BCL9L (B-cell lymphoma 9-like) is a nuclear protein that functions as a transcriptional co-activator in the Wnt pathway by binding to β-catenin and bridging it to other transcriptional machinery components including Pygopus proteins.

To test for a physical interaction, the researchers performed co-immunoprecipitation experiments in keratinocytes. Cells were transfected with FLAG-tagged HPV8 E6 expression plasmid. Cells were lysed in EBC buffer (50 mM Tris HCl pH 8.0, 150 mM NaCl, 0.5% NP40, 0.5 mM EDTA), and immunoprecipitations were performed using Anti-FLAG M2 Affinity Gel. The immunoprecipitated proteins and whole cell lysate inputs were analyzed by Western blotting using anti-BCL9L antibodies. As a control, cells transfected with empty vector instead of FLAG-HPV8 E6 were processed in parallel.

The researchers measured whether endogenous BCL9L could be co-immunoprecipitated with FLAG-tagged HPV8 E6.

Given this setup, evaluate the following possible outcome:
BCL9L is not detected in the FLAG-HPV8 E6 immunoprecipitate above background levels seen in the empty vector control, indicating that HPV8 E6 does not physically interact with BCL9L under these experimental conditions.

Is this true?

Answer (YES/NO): NO